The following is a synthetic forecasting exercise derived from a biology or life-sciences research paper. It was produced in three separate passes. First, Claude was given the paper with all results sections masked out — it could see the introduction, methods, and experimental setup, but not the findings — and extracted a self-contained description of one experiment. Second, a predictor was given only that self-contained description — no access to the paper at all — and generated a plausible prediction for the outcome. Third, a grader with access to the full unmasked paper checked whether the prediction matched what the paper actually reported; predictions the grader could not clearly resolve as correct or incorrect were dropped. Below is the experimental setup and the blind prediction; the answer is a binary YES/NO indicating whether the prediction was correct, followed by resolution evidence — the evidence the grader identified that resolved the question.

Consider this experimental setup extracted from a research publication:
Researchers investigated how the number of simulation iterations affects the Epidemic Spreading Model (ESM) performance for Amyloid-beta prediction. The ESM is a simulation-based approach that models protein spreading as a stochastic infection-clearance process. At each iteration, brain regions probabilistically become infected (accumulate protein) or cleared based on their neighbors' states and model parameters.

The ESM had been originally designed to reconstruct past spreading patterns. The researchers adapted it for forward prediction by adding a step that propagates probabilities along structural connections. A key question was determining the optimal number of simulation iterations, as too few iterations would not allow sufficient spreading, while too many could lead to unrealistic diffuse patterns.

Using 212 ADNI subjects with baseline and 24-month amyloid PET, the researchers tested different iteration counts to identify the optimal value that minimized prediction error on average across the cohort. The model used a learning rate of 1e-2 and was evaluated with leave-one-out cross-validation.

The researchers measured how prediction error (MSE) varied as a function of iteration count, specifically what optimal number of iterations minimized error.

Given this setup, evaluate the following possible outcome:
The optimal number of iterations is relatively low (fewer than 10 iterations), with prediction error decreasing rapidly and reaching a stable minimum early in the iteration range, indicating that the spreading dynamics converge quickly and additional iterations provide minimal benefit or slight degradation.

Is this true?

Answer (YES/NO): YES